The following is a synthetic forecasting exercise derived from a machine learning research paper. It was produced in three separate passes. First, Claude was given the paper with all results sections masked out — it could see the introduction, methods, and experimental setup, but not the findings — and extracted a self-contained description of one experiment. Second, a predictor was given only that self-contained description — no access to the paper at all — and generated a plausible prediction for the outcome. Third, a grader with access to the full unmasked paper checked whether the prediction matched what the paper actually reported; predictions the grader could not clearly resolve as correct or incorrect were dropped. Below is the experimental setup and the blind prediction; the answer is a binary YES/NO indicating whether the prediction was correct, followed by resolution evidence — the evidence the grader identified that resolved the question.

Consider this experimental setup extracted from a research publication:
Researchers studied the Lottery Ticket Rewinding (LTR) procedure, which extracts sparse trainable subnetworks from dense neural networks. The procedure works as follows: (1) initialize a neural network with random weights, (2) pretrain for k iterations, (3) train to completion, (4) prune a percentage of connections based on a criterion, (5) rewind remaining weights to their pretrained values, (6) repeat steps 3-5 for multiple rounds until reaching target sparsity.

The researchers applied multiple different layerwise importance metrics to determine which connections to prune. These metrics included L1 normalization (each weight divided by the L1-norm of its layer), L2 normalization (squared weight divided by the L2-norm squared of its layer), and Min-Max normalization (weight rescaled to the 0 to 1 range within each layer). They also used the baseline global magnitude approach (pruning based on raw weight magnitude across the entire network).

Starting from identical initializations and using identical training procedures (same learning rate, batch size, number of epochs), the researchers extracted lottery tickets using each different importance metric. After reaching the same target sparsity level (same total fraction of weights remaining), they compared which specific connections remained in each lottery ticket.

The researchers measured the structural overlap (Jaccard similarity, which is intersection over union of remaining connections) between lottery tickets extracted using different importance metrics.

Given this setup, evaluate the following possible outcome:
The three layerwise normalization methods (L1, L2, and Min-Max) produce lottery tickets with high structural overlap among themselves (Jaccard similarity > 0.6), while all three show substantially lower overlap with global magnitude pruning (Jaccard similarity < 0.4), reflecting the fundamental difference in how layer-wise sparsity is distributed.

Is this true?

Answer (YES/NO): NO